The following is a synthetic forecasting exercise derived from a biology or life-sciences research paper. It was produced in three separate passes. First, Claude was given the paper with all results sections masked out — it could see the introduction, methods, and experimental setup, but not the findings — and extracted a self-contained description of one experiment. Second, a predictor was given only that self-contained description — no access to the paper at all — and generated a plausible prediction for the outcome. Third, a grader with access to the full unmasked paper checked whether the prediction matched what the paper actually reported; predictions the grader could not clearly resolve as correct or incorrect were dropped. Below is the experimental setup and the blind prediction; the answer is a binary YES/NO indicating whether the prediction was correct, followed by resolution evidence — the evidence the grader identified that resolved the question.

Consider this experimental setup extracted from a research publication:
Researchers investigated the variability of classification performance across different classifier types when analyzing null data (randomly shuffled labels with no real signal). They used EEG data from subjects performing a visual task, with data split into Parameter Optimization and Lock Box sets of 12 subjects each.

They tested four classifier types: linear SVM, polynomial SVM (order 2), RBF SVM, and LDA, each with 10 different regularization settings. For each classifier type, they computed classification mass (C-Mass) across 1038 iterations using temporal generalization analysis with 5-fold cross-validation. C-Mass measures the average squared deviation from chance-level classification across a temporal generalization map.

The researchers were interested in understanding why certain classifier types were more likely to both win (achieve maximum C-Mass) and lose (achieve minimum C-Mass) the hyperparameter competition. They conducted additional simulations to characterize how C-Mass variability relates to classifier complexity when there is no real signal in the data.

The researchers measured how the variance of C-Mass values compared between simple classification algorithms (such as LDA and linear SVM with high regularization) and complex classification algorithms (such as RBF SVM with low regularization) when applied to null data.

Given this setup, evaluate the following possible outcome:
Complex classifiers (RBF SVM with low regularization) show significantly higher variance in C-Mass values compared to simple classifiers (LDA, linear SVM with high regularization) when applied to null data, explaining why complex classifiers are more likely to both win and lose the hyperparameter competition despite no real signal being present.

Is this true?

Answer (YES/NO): NO